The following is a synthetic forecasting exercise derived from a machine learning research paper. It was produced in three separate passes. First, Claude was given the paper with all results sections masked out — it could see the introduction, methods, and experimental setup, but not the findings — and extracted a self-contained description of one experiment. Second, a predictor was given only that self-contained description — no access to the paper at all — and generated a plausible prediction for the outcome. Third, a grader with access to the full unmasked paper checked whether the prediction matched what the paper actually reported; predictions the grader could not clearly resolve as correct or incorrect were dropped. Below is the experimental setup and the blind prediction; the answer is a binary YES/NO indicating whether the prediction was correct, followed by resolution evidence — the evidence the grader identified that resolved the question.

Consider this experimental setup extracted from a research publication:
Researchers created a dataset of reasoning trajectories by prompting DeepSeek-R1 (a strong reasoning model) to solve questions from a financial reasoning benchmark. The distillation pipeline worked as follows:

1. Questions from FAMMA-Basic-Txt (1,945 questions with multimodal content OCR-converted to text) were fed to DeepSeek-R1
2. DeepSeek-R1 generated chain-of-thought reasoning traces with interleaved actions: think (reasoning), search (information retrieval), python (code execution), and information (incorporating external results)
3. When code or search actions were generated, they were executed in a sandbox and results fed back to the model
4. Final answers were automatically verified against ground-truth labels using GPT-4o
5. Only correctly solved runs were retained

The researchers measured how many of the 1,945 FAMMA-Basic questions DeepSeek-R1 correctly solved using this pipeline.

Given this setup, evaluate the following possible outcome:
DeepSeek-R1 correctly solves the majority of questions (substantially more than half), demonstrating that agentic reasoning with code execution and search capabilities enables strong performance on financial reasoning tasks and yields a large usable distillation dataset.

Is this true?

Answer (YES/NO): YES